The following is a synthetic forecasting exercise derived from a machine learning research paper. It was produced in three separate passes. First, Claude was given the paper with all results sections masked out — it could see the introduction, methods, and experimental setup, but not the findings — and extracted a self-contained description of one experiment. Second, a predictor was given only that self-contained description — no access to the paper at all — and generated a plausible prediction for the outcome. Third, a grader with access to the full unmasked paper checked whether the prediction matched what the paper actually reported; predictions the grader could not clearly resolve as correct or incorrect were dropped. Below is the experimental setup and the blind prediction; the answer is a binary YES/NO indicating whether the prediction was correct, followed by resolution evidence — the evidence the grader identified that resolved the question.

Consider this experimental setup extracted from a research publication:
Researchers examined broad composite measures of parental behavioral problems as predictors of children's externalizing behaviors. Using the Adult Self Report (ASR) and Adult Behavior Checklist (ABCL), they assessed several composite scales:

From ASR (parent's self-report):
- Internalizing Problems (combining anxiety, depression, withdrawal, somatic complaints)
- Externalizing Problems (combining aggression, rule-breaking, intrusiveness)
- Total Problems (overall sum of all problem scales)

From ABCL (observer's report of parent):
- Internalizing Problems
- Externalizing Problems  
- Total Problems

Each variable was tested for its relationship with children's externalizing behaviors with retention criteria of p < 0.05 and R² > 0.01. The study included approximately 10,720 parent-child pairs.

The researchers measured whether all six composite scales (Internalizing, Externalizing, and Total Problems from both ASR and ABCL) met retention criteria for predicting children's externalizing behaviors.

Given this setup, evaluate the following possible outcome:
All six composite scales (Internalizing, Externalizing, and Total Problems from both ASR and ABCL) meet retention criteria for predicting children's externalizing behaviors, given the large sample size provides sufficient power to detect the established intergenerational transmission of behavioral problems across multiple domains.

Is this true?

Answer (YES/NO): YES